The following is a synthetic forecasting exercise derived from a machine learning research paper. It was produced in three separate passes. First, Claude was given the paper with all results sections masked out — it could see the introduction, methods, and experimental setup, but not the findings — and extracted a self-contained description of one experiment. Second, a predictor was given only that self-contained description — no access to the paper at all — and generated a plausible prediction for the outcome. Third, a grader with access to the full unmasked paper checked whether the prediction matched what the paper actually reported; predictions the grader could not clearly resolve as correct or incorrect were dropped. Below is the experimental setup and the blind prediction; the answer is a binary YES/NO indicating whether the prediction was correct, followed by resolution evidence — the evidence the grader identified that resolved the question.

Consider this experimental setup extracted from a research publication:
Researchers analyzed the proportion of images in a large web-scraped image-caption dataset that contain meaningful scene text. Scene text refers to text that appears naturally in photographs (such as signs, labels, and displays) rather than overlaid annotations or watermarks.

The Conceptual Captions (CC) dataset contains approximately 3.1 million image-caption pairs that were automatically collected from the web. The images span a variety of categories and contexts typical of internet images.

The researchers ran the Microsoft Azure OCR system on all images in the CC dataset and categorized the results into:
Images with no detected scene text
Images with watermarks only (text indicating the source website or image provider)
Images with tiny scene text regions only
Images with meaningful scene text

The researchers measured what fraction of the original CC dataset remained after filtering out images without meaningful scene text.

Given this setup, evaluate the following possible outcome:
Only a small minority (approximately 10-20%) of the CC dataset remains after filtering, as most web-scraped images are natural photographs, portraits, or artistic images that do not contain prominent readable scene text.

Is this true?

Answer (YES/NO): NO